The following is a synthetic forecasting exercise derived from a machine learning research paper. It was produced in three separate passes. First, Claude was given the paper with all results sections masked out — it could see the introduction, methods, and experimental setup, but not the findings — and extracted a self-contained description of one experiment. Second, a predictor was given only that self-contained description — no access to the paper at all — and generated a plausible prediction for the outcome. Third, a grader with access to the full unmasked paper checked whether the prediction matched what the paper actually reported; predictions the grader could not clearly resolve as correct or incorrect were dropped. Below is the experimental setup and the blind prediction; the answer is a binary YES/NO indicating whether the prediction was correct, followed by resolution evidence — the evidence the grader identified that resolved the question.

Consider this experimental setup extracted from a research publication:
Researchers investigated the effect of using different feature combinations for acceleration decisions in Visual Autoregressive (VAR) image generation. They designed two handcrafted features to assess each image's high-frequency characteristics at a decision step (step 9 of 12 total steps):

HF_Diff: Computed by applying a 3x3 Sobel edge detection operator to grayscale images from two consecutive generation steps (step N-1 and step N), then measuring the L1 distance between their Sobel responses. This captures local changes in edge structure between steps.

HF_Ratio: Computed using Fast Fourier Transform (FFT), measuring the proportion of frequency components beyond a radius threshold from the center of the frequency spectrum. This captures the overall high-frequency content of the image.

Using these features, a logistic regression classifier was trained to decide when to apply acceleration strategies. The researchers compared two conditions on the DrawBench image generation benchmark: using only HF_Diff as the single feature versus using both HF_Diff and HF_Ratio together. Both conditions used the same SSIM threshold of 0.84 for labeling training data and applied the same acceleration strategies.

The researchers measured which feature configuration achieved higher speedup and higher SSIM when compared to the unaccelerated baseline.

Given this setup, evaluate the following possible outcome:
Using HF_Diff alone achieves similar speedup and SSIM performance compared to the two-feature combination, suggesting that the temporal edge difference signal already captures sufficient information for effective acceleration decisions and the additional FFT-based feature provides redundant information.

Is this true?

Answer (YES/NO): NO